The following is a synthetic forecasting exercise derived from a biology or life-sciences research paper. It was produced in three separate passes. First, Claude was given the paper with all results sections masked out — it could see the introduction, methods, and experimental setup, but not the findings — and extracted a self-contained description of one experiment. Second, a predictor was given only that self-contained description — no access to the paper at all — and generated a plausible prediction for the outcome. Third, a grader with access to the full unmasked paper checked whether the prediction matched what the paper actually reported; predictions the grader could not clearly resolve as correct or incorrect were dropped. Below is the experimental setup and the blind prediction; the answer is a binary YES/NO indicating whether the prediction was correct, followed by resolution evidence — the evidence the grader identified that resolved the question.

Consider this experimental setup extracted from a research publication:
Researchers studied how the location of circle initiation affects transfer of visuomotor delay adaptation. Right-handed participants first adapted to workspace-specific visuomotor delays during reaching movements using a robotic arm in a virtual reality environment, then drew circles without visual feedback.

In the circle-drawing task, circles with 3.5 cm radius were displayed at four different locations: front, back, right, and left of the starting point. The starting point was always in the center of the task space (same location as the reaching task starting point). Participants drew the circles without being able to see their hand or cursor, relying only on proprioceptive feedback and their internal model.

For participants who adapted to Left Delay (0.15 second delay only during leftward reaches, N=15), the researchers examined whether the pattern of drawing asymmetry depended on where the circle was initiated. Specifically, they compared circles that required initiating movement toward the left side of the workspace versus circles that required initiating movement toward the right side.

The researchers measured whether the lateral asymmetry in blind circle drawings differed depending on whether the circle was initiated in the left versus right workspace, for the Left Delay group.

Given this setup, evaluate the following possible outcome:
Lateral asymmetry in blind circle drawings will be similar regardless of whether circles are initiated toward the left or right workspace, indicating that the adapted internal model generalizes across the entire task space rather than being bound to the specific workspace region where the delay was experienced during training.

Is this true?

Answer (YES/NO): NO